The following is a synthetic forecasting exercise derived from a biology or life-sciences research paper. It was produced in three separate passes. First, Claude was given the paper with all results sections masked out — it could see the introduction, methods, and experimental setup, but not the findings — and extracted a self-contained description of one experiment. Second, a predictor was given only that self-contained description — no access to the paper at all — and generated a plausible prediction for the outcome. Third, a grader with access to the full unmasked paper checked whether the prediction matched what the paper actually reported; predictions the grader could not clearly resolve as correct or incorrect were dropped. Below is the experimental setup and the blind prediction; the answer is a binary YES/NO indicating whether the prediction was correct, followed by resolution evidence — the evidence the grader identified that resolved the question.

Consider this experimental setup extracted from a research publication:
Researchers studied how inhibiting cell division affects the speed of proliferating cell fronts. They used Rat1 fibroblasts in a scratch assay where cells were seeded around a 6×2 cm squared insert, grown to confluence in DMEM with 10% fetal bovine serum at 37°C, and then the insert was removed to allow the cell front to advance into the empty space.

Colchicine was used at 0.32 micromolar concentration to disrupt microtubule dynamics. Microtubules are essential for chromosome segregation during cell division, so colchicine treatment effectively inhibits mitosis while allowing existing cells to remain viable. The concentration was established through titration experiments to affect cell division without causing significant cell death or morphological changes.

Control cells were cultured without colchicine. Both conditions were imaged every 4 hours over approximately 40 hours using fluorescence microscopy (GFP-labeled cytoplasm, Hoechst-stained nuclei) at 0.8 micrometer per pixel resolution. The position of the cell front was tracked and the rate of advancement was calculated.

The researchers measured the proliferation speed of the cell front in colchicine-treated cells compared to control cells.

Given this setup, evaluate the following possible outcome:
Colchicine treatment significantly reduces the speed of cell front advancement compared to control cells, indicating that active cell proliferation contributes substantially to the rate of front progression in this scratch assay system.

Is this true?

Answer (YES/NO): YES